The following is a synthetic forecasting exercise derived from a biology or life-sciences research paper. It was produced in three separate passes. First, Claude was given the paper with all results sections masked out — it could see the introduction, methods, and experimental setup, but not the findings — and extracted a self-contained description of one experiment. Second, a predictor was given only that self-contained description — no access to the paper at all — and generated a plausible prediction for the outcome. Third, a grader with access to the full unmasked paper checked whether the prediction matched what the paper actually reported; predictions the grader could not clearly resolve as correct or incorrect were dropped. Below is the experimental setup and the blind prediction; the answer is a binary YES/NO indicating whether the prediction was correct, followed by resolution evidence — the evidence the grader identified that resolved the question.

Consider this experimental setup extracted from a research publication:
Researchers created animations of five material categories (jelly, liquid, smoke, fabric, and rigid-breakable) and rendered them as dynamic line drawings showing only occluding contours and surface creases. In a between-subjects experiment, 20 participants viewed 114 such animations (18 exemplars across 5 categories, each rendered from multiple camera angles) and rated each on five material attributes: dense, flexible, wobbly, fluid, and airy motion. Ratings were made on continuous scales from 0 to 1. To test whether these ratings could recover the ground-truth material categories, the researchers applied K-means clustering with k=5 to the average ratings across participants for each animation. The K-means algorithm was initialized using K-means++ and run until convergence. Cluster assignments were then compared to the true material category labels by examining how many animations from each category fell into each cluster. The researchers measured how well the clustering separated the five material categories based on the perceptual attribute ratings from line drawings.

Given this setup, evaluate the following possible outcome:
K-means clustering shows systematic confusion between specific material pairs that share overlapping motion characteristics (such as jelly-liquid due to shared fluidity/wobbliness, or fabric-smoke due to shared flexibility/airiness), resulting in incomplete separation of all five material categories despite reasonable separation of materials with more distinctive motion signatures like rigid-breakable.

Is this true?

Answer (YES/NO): NO